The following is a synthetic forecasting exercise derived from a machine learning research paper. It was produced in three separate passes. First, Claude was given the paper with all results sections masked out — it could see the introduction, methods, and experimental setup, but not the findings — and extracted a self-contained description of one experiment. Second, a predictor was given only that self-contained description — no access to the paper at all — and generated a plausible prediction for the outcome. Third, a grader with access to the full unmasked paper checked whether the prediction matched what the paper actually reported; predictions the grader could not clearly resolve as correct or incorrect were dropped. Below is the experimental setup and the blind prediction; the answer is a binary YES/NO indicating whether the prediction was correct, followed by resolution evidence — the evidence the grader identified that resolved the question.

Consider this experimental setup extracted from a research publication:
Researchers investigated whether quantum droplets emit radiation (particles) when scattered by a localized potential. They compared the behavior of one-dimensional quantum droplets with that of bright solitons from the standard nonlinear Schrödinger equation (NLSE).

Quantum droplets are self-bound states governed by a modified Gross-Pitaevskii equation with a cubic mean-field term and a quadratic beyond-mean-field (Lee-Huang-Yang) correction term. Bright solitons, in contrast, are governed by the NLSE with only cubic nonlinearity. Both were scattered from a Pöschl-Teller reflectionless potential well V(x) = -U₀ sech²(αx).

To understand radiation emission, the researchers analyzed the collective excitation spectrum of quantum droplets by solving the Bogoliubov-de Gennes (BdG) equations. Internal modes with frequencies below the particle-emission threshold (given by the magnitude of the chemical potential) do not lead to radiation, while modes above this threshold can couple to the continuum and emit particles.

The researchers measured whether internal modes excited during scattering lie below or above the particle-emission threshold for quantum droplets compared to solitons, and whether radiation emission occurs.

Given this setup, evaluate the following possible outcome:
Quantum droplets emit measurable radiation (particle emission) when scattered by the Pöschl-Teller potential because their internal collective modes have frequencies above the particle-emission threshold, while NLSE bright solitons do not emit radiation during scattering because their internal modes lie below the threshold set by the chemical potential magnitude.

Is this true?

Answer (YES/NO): NO